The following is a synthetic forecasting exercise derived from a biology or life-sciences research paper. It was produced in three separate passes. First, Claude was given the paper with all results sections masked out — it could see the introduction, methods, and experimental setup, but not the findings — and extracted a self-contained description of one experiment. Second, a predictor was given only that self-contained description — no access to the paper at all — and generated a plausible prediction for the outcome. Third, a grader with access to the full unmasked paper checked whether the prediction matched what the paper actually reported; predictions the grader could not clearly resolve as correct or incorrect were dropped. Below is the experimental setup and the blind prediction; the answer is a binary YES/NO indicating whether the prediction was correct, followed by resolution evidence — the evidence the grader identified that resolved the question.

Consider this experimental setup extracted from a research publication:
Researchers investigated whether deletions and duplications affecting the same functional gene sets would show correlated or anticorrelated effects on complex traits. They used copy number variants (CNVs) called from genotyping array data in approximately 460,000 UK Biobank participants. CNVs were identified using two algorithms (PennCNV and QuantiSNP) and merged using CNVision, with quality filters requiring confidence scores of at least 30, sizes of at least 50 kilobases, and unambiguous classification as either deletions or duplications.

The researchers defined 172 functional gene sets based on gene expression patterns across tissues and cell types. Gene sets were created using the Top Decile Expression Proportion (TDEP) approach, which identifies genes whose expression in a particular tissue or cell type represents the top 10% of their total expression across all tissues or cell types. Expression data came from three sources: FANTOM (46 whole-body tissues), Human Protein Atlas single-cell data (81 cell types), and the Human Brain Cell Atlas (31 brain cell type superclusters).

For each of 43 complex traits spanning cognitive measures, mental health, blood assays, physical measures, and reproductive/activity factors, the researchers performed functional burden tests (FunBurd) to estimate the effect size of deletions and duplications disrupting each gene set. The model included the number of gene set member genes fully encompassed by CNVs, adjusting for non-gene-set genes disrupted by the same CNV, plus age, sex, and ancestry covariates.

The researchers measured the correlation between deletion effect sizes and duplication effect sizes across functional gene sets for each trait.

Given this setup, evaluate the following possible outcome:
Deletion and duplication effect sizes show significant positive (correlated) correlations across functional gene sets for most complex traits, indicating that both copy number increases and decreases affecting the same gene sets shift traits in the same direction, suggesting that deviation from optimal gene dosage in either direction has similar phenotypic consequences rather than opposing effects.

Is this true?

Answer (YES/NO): NO